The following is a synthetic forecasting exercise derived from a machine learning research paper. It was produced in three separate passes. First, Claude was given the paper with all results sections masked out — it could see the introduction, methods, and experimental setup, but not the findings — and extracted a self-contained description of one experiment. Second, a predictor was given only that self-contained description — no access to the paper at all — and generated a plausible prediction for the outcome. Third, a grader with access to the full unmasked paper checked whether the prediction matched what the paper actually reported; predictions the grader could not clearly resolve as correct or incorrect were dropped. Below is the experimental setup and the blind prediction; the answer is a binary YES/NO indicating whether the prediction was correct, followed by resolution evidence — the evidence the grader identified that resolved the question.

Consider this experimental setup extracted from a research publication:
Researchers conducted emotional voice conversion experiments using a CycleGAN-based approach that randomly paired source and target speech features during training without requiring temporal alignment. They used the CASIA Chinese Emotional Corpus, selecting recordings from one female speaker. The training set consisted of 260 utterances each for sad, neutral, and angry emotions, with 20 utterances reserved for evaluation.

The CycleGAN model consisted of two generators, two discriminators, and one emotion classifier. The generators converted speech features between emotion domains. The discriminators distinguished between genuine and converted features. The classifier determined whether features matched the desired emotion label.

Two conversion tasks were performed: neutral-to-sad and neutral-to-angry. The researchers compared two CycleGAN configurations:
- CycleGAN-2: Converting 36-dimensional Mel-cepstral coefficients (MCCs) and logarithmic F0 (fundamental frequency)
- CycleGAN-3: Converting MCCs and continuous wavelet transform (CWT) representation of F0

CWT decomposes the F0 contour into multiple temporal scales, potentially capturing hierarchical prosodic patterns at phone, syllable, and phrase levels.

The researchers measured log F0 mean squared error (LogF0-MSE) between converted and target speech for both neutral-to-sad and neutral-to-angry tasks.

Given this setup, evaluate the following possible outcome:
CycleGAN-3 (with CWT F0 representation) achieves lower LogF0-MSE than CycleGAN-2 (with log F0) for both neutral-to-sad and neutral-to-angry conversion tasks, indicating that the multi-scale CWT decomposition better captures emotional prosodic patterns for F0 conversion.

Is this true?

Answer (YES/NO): NO